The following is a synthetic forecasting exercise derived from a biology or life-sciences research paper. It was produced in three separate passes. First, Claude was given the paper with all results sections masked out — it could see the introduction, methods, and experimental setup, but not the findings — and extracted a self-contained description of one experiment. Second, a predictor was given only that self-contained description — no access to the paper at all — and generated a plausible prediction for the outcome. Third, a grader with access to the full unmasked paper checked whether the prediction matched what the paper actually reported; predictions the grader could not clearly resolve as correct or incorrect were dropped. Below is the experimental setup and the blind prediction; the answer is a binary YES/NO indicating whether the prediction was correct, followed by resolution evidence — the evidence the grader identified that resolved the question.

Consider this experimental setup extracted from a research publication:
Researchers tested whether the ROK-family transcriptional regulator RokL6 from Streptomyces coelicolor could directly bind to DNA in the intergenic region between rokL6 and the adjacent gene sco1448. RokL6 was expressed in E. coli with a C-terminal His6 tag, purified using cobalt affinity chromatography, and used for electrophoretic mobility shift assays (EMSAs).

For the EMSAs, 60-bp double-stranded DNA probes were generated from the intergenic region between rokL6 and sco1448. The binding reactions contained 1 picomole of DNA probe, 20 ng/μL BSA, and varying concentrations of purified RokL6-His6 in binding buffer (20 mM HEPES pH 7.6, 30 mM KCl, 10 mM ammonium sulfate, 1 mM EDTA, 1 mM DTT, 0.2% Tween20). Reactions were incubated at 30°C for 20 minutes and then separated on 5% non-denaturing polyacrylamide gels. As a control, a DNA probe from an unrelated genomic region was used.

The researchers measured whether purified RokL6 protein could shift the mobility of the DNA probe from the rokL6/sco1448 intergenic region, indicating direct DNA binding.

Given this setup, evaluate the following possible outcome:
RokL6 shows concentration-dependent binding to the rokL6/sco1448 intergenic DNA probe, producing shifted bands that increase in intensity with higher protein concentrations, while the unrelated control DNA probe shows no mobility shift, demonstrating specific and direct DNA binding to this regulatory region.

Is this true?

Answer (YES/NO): YES